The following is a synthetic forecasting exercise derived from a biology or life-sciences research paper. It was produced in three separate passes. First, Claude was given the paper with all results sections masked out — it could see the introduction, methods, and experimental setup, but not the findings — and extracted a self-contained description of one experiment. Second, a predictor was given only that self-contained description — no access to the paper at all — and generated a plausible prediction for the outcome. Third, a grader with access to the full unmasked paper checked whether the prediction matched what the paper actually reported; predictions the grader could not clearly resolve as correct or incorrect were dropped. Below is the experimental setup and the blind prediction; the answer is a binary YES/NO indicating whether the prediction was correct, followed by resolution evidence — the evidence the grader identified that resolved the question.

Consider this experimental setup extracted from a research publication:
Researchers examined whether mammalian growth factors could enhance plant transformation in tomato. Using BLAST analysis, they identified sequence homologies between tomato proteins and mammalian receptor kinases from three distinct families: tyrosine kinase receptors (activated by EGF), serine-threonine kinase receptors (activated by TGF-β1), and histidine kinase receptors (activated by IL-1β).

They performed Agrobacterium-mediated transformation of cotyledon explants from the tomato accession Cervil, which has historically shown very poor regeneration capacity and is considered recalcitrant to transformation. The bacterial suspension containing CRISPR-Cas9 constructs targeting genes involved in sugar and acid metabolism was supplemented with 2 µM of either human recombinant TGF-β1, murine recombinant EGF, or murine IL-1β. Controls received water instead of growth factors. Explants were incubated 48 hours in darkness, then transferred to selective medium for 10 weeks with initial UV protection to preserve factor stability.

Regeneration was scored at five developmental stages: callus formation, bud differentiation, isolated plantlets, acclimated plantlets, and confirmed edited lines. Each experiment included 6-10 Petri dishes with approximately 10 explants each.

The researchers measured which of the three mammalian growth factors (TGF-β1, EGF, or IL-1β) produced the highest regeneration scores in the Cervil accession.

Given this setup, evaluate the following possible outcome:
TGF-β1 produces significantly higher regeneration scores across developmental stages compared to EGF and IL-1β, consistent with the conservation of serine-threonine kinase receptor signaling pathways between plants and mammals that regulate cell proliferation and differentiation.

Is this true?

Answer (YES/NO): NO